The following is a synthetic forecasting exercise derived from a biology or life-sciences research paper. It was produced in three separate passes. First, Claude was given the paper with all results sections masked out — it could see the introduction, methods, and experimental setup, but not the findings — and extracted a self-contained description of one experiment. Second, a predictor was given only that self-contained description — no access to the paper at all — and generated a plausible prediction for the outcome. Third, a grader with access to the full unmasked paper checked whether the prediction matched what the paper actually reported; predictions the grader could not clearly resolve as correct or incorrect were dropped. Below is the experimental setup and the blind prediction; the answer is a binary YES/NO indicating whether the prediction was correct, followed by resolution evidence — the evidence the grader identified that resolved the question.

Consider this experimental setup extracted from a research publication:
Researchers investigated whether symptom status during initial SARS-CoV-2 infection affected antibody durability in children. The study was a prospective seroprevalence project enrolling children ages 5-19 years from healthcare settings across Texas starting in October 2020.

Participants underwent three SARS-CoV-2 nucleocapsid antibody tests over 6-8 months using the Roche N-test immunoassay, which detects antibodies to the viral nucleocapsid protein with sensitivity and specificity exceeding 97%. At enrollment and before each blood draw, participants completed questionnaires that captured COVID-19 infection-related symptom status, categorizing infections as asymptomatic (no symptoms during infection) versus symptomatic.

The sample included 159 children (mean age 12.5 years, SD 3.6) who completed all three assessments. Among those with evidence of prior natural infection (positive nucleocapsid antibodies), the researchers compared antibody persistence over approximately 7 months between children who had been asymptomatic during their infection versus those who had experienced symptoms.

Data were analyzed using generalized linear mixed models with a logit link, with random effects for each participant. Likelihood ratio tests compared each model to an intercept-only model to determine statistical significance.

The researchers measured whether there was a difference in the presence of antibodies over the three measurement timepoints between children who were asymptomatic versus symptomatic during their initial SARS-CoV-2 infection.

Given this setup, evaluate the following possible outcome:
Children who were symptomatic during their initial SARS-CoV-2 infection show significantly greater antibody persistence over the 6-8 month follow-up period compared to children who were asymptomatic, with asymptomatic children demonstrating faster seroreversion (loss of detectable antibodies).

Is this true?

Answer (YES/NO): NO